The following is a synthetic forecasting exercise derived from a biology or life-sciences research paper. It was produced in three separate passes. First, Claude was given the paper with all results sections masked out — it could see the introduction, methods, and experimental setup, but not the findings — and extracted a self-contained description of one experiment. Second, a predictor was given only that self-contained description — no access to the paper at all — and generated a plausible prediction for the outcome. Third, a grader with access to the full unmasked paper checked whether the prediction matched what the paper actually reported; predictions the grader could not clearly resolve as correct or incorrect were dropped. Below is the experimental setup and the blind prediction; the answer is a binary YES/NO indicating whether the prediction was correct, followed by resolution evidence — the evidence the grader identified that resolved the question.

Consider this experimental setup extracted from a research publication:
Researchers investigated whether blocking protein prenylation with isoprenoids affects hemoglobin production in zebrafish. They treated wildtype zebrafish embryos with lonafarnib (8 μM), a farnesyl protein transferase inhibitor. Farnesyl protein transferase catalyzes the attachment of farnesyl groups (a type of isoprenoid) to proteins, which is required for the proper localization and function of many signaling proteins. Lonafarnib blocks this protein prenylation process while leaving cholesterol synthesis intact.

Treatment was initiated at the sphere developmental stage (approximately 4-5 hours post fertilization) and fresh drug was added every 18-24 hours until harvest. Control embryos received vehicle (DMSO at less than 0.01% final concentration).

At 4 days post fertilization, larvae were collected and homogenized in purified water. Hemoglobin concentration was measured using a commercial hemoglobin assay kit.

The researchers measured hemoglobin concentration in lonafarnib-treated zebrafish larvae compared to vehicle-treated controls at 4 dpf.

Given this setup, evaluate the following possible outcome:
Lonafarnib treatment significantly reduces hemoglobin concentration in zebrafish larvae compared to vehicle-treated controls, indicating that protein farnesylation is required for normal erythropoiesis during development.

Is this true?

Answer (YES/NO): YES